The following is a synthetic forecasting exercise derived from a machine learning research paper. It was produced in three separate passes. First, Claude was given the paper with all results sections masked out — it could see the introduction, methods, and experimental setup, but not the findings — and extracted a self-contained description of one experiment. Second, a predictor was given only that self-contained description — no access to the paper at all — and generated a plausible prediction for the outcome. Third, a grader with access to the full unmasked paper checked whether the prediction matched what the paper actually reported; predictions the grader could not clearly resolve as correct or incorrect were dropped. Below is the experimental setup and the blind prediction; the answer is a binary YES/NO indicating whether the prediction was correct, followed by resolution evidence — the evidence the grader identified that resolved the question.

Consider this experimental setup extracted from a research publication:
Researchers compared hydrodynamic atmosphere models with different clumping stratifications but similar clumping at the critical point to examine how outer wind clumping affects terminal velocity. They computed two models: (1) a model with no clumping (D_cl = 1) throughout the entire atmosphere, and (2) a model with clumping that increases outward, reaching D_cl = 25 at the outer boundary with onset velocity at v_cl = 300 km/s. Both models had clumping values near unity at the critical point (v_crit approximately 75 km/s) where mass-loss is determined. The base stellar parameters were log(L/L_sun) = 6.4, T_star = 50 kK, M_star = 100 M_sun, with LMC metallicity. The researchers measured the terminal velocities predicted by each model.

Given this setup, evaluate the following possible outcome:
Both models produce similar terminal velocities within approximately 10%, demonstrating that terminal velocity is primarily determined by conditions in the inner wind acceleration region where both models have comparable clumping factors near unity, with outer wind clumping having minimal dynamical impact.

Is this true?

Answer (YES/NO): NO